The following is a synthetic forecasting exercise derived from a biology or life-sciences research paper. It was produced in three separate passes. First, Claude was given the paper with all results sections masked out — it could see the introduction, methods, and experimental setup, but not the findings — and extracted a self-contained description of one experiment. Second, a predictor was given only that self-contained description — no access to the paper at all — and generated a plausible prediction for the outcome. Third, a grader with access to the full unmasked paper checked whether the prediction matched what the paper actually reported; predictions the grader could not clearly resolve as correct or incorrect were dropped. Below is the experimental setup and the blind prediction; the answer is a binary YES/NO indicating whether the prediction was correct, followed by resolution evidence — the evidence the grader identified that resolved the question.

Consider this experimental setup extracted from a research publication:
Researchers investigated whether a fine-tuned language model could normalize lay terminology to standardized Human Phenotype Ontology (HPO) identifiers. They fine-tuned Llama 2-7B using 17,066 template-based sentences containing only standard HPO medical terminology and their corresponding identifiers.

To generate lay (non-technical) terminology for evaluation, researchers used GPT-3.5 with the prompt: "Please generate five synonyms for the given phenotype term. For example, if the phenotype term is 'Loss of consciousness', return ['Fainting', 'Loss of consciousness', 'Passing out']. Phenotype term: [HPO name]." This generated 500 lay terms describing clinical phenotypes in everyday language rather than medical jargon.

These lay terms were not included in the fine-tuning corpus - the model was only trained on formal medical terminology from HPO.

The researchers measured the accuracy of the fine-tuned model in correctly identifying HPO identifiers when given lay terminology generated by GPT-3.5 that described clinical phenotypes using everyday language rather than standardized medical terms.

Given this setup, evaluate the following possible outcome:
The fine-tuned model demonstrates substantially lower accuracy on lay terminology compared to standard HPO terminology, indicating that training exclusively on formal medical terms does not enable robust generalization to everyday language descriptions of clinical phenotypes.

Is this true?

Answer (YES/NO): YES